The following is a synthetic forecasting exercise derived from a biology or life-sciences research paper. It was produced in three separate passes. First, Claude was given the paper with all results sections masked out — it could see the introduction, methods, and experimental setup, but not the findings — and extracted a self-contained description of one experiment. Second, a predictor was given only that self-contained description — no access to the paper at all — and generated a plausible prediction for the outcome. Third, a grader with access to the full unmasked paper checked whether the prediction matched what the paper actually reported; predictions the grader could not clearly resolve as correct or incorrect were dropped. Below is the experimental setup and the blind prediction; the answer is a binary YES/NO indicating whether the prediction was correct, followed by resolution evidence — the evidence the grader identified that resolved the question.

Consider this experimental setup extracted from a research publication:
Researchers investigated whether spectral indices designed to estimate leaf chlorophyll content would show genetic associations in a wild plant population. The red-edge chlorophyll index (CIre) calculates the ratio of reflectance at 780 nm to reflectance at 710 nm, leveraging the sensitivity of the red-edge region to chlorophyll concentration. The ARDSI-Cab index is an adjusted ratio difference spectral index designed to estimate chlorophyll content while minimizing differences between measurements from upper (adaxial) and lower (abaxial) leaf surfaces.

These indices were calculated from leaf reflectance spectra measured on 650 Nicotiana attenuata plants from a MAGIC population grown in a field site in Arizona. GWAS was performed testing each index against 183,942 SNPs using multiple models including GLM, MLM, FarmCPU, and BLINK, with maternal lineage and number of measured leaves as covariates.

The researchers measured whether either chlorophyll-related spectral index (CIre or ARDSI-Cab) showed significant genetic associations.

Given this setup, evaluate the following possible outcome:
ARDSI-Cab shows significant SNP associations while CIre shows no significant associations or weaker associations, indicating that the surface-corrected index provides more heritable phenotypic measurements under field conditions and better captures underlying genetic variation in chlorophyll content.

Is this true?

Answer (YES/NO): NO